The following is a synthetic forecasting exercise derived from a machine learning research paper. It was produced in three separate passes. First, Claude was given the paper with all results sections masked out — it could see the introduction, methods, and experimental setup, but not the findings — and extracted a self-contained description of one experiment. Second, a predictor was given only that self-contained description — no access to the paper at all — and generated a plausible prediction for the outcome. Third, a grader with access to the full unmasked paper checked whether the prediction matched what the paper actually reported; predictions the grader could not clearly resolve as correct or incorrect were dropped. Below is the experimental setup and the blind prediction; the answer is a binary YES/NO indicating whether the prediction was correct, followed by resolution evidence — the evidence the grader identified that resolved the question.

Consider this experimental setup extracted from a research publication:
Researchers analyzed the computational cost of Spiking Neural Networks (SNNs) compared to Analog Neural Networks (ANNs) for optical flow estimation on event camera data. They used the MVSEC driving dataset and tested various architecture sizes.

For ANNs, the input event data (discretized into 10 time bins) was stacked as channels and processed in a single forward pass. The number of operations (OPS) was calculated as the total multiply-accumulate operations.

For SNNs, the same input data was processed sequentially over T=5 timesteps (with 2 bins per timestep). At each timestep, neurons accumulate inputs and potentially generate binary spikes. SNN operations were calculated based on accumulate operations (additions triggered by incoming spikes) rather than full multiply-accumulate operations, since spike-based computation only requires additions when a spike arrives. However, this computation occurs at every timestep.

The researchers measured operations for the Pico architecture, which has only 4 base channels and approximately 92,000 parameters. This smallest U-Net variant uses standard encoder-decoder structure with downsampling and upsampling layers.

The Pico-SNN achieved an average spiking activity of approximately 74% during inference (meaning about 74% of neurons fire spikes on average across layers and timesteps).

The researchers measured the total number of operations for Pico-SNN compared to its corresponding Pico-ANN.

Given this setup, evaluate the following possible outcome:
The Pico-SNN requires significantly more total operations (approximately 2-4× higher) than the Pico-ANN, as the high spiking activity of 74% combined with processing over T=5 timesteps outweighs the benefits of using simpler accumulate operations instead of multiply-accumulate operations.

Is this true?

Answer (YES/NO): YES